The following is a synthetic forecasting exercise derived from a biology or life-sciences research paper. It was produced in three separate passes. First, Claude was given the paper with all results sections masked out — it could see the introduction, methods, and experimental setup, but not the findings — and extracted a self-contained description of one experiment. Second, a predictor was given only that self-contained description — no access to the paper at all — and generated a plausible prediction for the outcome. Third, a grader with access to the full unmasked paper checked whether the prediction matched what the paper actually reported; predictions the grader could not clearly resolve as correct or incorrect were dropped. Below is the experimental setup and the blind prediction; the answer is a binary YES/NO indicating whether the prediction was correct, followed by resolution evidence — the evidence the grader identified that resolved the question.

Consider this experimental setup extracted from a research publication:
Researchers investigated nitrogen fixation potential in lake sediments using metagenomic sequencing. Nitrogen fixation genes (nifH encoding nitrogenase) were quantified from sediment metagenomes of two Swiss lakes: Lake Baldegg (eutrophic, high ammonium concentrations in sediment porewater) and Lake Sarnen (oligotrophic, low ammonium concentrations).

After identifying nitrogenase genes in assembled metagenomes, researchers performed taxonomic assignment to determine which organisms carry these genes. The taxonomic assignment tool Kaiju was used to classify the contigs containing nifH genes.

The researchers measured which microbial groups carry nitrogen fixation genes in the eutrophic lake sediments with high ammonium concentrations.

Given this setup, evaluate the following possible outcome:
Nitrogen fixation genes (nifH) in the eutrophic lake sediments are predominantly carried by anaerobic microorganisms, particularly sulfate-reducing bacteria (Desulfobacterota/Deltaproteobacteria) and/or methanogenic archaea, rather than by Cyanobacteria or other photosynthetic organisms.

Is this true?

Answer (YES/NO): YES